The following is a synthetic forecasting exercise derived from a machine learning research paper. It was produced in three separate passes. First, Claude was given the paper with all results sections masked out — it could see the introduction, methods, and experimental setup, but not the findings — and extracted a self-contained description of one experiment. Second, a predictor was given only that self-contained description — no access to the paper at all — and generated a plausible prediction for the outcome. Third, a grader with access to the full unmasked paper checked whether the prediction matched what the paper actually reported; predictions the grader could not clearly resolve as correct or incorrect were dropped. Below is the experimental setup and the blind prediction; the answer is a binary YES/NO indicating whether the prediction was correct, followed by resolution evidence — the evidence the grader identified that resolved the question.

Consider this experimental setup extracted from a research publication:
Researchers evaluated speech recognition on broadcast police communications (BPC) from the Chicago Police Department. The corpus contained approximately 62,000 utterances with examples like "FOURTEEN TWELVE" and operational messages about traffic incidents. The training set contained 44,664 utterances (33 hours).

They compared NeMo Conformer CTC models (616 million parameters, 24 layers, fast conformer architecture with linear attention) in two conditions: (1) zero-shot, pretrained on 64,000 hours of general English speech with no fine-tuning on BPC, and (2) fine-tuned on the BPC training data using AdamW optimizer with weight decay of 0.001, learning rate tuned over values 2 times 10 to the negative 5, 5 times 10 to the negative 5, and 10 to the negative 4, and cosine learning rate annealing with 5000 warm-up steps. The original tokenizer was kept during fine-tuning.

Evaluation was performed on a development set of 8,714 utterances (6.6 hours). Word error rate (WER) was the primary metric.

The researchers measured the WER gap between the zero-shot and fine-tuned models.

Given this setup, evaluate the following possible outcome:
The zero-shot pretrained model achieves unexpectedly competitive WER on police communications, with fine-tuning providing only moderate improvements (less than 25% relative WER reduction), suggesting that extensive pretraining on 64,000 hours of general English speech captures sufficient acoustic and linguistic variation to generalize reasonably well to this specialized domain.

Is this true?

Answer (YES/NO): NO